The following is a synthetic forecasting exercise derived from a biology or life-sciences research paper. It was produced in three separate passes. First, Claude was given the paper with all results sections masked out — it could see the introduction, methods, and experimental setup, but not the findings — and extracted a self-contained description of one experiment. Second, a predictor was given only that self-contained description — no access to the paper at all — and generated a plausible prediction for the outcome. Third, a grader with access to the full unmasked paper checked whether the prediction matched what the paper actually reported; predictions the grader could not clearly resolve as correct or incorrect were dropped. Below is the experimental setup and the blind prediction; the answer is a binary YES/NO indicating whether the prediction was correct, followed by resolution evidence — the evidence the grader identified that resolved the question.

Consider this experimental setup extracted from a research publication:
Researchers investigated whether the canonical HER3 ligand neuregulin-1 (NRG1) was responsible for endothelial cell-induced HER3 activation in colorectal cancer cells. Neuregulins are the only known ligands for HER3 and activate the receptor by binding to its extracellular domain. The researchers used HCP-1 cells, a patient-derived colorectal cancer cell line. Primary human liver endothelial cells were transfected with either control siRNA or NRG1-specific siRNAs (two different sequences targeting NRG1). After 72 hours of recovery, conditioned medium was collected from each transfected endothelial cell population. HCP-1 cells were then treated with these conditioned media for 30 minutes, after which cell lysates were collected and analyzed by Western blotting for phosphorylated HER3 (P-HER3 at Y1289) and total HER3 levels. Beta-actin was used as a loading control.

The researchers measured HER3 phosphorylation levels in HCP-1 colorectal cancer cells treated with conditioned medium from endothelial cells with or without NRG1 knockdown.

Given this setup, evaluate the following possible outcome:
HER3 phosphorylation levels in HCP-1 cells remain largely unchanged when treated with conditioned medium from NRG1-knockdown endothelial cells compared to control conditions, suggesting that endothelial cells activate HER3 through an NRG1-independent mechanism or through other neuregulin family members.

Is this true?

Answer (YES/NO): YES